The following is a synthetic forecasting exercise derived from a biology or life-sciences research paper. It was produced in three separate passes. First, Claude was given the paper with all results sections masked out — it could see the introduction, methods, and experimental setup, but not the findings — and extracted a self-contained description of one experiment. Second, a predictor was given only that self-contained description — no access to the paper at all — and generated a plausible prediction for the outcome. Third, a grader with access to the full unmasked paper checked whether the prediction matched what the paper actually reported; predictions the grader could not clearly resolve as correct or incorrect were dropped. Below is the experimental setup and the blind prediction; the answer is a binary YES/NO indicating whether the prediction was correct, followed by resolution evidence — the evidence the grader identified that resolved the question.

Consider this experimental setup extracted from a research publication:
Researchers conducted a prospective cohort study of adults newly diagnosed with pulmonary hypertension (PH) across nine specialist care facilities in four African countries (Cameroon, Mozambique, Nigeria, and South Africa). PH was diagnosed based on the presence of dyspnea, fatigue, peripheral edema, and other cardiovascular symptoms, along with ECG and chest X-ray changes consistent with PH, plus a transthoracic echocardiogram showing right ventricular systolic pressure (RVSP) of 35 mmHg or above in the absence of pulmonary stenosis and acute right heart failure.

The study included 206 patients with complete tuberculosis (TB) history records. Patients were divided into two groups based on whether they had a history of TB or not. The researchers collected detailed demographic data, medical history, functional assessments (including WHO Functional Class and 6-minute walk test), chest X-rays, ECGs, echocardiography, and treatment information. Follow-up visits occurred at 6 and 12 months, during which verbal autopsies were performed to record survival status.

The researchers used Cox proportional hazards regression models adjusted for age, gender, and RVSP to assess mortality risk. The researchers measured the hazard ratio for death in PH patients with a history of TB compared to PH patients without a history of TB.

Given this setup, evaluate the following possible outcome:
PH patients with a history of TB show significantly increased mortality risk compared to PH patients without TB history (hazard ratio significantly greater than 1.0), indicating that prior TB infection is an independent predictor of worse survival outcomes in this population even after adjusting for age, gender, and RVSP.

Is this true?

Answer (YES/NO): YES